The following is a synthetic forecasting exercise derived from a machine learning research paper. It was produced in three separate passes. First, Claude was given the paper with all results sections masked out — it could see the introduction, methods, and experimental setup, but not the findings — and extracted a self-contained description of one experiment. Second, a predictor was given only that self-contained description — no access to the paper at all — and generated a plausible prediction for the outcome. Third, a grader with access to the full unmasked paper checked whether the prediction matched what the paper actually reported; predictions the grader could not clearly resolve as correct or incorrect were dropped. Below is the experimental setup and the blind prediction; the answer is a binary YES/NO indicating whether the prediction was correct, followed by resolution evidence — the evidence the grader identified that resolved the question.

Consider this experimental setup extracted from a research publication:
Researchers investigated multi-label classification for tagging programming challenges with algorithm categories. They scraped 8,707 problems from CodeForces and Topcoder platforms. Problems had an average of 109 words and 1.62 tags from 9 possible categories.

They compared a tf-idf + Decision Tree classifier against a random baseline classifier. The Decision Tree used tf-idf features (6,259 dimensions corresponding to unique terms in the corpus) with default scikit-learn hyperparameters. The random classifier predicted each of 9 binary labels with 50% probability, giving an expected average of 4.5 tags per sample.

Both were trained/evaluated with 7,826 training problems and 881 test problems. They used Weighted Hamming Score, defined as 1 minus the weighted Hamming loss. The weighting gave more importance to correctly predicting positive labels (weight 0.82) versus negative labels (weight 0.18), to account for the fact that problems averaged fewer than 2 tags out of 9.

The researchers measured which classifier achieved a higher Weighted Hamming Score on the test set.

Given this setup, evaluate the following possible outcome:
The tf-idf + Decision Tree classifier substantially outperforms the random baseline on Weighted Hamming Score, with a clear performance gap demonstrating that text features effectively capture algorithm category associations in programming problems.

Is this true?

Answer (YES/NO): NO